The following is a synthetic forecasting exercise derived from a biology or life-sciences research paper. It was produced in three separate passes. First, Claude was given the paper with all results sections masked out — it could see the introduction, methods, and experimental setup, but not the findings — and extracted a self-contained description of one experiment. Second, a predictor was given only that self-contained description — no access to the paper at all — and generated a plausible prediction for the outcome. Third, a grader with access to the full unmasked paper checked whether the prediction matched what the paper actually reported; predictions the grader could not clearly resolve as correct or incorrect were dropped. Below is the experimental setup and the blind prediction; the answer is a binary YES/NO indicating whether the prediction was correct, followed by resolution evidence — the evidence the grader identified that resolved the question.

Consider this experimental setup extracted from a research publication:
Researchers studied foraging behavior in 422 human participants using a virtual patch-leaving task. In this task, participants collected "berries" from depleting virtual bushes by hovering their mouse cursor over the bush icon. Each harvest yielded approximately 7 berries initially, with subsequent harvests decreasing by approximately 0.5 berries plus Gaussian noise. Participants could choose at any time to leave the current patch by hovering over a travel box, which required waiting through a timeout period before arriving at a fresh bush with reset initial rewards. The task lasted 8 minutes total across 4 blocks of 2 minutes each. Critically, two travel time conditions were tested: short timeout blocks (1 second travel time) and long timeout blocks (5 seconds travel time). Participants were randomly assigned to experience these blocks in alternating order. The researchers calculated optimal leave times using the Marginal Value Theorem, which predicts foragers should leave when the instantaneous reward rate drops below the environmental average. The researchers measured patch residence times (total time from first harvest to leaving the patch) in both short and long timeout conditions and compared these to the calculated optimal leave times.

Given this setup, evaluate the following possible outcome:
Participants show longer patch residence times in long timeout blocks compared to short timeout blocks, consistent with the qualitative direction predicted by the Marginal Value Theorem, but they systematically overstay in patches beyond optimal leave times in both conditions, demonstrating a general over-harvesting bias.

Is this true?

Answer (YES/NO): YES